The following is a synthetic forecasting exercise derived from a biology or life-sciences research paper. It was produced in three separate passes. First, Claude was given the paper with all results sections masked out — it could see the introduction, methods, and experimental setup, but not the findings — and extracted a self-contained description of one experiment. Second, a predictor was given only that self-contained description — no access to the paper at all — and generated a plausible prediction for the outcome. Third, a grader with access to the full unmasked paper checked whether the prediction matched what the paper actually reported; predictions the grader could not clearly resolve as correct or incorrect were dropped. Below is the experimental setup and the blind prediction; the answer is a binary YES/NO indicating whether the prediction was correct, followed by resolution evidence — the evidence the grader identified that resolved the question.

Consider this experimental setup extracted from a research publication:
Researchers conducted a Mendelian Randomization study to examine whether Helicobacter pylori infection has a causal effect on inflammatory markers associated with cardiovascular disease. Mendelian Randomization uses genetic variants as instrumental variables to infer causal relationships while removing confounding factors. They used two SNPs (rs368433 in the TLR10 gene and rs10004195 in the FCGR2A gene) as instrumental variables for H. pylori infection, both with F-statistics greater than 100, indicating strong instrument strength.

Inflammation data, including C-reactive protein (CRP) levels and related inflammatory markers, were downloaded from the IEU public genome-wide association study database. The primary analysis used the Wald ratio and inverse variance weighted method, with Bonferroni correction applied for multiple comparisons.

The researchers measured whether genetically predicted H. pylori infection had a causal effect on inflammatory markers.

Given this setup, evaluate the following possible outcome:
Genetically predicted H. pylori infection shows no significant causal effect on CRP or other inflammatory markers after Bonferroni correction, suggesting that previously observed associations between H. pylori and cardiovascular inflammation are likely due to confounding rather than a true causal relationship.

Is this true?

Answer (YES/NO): YES